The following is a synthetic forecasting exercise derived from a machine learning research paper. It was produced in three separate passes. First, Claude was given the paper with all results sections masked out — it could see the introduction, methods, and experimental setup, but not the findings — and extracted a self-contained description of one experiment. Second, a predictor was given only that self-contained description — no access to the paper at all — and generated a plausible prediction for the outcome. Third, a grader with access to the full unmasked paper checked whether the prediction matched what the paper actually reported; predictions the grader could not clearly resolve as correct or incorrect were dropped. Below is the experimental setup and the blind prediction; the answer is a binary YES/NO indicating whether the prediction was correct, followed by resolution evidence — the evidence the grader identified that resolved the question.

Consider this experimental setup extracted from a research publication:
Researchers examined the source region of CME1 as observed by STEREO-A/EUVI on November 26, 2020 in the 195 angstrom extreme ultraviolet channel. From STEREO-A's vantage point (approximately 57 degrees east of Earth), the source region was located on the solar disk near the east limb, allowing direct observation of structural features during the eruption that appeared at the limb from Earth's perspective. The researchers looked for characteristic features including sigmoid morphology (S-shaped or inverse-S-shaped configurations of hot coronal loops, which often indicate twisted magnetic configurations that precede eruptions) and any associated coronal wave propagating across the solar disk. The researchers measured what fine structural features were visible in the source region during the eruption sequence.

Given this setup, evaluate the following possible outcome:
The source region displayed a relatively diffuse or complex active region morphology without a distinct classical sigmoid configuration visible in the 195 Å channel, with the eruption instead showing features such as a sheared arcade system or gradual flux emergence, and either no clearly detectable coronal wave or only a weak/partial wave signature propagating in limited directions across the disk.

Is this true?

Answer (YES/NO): NO